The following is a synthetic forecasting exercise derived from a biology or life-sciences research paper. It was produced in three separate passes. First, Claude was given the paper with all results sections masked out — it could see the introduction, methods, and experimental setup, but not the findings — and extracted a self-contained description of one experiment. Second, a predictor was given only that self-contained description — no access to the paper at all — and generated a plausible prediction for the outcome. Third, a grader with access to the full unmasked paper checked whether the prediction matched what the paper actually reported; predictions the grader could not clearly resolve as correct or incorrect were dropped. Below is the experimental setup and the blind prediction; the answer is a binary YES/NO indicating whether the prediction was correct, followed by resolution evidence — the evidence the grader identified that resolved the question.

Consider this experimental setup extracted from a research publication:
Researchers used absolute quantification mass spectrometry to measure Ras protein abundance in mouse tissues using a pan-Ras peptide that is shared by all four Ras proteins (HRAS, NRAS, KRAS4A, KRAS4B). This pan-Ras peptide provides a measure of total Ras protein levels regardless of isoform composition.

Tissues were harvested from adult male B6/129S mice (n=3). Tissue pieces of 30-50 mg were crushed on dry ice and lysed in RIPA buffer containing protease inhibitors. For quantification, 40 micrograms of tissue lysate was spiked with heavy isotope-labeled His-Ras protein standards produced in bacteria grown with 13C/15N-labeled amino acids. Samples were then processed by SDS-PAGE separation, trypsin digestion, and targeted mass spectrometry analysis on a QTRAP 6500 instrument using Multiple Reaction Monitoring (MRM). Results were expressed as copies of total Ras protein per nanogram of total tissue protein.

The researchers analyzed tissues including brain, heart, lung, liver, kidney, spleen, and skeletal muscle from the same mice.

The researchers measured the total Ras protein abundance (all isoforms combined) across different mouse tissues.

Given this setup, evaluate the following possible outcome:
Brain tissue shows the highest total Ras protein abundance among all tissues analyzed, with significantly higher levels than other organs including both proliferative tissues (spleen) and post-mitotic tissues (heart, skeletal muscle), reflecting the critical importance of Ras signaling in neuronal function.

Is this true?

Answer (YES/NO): NO